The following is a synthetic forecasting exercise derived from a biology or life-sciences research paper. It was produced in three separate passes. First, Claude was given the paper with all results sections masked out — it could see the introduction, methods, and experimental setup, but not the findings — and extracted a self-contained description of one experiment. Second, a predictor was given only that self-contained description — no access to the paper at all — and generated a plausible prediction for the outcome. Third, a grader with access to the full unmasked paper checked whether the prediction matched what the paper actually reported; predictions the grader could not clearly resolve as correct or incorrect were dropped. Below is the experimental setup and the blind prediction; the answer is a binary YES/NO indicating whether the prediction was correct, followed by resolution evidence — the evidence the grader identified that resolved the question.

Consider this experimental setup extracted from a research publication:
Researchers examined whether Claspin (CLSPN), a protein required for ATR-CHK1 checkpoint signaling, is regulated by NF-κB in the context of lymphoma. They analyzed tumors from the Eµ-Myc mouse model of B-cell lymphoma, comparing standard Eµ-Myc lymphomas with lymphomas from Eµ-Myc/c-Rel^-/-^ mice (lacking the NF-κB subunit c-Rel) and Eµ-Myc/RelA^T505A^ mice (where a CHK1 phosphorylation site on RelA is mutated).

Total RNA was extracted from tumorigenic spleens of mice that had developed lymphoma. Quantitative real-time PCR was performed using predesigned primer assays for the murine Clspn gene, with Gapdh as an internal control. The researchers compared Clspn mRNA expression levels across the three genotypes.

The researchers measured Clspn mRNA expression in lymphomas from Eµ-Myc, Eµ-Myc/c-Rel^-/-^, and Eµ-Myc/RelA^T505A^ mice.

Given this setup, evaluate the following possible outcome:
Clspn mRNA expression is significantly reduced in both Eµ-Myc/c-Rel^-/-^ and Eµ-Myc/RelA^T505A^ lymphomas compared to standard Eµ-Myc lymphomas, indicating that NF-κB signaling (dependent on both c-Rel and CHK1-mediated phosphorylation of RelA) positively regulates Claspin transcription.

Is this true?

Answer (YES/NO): YES